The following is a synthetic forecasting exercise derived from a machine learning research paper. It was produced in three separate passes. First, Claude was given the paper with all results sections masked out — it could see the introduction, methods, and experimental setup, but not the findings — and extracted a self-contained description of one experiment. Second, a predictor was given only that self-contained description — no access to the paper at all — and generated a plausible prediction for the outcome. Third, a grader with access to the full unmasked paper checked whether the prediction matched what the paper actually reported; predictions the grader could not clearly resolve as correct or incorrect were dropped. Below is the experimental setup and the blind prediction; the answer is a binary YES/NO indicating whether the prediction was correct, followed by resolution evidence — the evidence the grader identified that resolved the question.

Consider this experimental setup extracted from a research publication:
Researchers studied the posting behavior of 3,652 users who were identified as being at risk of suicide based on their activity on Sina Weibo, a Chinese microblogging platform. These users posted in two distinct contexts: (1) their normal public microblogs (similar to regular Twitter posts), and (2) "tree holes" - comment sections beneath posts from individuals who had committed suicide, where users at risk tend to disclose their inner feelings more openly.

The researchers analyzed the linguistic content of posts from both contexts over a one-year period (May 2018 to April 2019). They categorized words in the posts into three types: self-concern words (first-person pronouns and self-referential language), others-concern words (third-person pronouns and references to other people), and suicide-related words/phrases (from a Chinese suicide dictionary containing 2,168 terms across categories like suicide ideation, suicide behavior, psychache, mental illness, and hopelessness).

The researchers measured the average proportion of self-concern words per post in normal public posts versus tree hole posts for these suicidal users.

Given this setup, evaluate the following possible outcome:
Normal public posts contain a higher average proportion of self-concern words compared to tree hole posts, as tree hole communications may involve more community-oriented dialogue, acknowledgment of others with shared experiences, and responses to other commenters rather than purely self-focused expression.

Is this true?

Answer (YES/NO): NO